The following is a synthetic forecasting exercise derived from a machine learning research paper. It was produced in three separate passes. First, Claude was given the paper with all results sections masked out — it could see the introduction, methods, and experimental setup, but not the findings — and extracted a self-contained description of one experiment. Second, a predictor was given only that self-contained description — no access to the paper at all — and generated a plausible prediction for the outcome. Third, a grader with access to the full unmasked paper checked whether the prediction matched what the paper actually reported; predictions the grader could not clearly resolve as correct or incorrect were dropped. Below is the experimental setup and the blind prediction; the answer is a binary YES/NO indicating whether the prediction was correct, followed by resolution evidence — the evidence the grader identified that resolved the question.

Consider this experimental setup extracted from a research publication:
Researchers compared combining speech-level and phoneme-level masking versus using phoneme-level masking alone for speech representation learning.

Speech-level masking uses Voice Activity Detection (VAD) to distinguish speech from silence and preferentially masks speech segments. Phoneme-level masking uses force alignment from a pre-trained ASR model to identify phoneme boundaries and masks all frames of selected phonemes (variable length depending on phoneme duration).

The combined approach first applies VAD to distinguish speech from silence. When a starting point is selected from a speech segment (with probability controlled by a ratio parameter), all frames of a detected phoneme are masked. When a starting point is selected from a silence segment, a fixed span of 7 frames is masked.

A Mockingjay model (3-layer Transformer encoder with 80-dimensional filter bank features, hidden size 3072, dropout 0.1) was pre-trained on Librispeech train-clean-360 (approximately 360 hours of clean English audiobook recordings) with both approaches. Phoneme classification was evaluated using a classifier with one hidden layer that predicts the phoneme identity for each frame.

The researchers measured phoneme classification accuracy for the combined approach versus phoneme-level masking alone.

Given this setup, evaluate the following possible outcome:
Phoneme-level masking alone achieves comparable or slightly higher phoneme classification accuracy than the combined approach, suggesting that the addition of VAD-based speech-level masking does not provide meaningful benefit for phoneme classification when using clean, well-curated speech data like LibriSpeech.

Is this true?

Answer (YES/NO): NO